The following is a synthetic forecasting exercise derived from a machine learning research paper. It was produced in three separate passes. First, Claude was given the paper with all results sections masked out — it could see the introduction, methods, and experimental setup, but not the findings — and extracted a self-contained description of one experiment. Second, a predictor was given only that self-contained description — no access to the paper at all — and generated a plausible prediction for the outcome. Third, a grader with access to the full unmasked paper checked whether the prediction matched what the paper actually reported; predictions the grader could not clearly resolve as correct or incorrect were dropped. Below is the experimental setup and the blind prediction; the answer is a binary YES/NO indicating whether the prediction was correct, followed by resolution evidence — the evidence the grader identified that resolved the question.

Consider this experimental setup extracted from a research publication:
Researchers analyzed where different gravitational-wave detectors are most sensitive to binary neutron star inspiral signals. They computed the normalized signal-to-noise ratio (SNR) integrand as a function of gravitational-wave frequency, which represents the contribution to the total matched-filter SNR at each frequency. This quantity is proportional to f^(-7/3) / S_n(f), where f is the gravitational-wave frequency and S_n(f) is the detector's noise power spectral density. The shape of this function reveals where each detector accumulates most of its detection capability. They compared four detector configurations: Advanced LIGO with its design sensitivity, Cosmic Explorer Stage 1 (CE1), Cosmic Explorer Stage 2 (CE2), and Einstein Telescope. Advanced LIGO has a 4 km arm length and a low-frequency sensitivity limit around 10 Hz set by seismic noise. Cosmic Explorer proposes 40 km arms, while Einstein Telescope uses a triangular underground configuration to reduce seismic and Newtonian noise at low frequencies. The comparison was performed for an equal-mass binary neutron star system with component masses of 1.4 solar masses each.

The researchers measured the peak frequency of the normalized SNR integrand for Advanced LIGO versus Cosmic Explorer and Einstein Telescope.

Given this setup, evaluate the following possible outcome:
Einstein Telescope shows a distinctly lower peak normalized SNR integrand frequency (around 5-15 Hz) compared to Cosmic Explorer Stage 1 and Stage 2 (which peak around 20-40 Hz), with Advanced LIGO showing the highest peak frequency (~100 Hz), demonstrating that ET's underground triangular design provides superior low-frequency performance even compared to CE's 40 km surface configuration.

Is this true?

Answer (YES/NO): NO